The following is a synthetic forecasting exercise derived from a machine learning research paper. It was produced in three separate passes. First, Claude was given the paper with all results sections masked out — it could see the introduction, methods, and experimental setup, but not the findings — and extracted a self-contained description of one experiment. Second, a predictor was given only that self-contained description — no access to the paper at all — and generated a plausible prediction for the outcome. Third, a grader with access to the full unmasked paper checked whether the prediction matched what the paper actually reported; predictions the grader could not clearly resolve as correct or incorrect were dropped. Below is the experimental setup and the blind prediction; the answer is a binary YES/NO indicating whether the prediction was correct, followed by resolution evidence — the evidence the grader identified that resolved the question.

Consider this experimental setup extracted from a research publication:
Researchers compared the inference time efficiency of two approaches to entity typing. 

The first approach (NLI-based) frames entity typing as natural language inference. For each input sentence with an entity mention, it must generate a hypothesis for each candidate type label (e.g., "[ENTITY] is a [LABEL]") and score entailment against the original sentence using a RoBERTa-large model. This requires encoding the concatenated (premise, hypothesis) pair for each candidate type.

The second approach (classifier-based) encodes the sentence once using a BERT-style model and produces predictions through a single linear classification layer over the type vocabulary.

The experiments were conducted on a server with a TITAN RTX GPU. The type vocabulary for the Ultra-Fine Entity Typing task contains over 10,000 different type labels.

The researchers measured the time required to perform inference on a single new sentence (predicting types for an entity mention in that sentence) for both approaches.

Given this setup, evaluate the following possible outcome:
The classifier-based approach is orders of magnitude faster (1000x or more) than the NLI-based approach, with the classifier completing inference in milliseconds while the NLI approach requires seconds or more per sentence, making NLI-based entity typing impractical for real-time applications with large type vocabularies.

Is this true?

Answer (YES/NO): NO